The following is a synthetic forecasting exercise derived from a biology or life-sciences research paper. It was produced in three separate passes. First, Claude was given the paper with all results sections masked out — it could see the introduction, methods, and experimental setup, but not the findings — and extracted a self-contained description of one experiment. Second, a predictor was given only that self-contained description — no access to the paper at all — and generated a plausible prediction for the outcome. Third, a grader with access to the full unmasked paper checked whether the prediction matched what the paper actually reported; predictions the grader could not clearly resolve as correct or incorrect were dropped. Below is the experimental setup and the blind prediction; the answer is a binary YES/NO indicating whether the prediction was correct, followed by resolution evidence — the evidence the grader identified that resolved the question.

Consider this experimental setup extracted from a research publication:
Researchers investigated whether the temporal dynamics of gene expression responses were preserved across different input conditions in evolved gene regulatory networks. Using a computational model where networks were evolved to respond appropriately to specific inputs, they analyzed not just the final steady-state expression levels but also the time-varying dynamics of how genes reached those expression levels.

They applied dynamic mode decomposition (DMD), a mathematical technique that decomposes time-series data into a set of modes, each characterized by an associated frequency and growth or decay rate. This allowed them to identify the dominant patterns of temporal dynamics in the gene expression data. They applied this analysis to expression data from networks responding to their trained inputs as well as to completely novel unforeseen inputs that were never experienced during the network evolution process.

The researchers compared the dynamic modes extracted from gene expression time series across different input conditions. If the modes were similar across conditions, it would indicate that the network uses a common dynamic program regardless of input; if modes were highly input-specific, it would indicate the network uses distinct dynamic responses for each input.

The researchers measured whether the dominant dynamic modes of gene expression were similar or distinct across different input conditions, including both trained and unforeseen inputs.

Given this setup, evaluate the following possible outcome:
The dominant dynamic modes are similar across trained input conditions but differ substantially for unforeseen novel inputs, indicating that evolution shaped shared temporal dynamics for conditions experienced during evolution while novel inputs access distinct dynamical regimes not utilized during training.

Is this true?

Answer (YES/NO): NO